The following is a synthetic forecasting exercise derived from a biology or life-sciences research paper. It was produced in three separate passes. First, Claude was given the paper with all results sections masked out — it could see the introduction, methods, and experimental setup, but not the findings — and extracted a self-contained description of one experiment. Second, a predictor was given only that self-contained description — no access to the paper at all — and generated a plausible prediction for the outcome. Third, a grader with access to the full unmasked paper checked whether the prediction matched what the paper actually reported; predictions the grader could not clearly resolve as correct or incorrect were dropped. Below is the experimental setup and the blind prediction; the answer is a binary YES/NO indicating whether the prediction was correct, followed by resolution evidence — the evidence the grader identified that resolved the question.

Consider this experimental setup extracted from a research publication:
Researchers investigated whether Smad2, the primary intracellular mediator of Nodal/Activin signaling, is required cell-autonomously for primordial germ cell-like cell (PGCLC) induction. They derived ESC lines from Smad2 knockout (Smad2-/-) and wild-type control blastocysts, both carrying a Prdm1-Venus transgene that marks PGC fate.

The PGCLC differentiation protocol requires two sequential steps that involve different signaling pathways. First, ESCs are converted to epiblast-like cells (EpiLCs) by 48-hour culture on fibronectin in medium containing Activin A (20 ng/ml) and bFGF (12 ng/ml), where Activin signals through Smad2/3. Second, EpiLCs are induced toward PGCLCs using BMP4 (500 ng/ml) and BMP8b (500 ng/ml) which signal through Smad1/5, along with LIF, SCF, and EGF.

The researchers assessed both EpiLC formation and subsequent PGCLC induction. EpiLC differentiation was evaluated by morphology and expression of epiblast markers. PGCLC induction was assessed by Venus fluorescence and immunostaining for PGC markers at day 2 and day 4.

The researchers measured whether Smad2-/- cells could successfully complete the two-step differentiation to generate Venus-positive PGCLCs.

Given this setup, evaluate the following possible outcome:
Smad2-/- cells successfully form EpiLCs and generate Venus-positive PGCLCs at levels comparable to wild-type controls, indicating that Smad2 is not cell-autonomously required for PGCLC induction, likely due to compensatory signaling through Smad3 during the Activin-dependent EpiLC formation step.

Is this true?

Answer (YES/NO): NO